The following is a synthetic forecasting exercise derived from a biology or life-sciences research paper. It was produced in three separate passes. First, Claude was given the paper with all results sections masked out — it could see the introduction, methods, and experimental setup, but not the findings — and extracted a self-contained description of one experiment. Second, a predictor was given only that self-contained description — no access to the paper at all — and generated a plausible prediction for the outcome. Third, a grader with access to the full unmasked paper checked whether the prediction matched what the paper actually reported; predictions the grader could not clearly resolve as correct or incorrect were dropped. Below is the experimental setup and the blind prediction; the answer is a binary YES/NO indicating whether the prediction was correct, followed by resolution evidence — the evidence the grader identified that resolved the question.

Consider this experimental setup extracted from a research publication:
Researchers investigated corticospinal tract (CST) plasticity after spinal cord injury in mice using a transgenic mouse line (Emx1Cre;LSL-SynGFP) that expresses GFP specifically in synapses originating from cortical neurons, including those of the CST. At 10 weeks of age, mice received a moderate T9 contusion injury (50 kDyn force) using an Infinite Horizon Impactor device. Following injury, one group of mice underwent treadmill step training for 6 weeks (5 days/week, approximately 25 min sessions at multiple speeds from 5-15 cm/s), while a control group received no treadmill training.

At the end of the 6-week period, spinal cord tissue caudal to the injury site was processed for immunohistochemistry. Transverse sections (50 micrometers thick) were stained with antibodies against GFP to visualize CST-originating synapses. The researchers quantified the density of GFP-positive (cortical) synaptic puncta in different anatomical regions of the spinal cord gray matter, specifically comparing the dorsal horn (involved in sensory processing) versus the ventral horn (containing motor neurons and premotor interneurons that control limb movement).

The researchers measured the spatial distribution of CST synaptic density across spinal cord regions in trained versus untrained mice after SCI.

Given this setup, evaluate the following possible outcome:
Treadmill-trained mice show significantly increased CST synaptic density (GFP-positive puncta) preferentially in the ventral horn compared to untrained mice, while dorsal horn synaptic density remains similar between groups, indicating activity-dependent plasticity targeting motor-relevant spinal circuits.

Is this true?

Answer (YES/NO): NO